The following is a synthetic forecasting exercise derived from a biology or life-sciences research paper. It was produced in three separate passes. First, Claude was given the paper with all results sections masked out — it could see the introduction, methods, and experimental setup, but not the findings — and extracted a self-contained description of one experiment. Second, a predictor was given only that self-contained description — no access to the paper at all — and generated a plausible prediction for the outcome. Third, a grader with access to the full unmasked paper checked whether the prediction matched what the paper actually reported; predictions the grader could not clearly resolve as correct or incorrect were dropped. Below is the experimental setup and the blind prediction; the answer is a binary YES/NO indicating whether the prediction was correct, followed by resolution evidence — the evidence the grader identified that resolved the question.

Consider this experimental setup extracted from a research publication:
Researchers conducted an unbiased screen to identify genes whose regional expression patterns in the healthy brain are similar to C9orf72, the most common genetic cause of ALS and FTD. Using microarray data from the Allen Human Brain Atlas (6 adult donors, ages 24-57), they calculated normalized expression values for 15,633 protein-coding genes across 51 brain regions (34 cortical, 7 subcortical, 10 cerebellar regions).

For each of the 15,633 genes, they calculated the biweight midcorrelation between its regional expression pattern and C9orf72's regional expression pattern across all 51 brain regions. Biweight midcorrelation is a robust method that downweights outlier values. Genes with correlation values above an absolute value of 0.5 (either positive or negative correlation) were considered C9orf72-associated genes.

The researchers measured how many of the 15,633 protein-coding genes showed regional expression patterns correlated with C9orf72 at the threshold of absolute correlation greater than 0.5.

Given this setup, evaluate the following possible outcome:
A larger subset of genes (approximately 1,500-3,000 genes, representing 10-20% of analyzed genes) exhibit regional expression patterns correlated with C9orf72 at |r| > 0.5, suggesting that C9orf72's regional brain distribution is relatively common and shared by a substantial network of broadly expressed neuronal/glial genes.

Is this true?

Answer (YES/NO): NO